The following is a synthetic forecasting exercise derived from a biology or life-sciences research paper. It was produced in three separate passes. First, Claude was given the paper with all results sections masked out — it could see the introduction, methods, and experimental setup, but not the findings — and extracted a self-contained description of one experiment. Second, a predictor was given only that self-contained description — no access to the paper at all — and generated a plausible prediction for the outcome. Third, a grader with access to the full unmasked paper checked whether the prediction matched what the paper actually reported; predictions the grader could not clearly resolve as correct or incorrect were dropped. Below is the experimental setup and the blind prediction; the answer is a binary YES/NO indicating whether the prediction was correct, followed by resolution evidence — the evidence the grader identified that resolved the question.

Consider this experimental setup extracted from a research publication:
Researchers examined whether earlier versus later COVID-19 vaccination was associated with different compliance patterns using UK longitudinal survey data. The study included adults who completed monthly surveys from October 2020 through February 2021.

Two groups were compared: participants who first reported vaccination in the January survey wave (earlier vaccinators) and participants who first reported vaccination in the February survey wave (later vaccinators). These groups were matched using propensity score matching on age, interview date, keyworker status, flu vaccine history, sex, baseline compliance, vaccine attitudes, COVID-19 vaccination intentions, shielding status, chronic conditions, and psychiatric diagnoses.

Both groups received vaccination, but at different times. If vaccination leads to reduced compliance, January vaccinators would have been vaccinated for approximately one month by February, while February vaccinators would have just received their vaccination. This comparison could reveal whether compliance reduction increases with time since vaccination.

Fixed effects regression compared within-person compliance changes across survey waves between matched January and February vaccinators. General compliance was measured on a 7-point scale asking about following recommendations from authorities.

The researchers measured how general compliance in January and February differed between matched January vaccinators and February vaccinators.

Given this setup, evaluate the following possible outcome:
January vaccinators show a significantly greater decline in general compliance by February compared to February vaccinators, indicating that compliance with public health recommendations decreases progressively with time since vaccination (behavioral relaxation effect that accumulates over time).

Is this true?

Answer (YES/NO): NO